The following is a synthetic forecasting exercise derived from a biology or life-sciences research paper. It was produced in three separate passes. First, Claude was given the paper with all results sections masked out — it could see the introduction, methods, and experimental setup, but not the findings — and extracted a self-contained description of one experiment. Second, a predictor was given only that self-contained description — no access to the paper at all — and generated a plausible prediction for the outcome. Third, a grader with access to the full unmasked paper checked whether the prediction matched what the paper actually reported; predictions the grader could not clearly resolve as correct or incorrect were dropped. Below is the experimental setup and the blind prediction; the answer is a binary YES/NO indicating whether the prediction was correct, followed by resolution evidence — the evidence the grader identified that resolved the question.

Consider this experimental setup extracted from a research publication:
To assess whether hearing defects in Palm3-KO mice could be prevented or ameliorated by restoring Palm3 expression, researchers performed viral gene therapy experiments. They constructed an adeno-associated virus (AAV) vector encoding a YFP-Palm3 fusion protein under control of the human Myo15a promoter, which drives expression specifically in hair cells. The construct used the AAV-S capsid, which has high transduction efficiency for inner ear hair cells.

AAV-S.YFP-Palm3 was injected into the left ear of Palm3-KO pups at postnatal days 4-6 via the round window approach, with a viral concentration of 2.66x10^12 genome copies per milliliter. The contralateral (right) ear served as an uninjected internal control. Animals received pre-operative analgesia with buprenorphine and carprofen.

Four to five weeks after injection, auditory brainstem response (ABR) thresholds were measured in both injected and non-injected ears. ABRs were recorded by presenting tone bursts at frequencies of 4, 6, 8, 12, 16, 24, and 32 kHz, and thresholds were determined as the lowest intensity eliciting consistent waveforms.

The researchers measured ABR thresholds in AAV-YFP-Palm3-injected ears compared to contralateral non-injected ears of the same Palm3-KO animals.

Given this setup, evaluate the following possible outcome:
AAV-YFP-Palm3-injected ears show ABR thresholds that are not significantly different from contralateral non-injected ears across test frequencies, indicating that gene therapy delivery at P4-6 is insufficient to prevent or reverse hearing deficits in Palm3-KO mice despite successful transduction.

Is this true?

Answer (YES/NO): NO